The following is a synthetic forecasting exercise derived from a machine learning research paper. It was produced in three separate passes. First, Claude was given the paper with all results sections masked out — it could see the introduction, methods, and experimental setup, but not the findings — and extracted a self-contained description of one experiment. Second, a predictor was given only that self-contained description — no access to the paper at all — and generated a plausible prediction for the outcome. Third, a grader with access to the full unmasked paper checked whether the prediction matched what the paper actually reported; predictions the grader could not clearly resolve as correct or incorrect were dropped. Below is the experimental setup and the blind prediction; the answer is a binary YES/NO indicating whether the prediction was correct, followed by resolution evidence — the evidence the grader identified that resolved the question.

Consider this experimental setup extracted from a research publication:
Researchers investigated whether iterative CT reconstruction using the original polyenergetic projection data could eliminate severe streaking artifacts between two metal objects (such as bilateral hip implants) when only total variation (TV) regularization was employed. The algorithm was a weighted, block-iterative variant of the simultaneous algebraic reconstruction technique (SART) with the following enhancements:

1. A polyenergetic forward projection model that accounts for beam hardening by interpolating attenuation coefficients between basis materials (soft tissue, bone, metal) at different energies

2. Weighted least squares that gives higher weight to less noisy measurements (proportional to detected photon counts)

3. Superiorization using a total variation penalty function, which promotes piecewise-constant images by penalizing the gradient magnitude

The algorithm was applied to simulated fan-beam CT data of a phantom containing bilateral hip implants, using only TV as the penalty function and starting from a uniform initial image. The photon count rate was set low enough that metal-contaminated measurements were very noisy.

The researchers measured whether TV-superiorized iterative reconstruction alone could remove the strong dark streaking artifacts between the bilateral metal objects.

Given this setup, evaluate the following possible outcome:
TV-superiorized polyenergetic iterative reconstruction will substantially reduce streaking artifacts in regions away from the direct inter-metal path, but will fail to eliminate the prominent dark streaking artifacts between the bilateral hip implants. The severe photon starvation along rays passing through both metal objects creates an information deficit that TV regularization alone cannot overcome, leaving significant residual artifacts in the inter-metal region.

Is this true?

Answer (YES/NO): YES